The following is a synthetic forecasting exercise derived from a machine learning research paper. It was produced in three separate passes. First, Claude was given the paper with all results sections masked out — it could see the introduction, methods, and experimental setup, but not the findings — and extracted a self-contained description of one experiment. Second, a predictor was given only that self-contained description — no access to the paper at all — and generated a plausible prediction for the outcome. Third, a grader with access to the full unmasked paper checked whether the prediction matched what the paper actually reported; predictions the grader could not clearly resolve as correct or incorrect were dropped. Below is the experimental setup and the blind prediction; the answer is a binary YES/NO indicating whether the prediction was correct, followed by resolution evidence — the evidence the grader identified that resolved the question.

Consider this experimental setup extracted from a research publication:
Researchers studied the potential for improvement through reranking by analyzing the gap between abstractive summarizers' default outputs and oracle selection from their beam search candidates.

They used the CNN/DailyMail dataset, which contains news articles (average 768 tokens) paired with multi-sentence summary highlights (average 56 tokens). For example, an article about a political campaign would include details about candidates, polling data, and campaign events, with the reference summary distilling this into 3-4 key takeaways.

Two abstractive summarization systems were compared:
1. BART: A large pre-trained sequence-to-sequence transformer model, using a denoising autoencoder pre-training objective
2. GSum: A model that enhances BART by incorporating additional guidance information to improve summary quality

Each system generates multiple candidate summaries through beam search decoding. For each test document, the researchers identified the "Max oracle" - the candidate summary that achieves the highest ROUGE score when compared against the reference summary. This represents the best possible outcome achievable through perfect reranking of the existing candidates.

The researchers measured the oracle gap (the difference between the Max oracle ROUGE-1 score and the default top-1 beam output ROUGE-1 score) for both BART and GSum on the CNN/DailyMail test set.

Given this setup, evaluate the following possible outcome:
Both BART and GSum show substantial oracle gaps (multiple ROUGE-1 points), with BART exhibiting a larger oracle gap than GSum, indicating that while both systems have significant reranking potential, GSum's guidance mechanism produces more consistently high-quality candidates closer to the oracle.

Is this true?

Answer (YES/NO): NO